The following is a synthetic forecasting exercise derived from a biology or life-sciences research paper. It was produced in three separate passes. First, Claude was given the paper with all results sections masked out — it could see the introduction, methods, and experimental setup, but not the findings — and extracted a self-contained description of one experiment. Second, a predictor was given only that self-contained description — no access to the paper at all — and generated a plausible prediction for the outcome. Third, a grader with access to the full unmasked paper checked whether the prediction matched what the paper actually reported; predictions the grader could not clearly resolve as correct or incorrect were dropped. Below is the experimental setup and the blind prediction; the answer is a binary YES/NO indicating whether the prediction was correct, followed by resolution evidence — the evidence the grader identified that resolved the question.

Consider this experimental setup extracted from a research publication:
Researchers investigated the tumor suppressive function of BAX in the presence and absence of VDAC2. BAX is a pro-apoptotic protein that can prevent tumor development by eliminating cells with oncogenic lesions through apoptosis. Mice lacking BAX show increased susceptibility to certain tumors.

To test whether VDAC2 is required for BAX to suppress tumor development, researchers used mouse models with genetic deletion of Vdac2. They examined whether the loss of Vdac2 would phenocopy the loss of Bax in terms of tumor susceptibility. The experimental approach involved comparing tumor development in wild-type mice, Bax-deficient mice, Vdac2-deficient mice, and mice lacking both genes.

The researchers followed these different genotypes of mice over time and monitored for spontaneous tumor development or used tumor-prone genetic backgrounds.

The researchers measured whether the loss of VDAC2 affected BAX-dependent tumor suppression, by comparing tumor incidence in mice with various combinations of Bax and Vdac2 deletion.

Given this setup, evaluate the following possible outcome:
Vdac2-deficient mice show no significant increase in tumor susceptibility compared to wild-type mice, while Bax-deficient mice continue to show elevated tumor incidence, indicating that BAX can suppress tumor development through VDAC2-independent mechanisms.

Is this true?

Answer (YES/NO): NO